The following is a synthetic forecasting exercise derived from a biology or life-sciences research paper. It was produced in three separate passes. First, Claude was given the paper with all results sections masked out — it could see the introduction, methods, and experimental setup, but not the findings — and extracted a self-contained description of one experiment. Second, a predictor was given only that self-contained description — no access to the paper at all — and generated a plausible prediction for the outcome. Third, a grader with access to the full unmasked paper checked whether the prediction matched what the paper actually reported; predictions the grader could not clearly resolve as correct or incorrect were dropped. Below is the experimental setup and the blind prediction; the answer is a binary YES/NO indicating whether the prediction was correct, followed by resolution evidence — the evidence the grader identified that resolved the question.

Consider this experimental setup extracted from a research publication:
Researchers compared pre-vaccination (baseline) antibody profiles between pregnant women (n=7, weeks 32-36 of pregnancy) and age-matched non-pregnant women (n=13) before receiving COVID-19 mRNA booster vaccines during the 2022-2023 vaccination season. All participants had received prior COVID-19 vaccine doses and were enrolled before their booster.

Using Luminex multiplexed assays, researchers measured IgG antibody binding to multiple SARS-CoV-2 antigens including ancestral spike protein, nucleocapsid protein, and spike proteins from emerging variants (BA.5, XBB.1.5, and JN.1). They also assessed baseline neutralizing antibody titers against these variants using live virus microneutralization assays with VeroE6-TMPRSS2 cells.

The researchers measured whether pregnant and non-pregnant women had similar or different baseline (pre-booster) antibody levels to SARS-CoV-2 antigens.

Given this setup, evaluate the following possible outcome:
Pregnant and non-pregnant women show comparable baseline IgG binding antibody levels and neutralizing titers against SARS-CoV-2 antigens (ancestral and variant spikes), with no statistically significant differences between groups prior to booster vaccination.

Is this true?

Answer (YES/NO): YES